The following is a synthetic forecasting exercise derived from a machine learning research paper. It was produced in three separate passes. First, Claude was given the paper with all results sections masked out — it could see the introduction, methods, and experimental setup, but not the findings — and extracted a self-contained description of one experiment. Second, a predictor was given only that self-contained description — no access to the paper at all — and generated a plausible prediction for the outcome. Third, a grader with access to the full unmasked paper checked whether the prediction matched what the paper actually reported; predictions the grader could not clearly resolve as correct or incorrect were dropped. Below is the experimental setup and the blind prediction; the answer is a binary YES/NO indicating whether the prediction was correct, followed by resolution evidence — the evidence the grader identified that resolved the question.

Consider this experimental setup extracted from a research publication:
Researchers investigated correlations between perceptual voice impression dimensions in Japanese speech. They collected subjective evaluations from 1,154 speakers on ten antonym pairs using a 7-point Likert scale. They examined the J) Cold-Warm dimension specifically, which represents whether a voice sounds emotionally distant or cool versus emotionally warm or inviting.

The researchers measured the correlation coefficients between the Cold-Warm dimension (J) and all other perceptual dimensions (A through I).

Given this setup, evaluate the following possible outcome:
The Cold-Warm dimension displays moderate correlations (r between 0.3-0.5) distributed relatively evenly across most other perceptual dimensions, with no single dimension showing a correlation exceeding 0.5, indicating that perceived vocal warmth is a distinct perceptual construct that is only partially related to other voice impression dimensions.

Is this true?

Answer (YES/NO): NO